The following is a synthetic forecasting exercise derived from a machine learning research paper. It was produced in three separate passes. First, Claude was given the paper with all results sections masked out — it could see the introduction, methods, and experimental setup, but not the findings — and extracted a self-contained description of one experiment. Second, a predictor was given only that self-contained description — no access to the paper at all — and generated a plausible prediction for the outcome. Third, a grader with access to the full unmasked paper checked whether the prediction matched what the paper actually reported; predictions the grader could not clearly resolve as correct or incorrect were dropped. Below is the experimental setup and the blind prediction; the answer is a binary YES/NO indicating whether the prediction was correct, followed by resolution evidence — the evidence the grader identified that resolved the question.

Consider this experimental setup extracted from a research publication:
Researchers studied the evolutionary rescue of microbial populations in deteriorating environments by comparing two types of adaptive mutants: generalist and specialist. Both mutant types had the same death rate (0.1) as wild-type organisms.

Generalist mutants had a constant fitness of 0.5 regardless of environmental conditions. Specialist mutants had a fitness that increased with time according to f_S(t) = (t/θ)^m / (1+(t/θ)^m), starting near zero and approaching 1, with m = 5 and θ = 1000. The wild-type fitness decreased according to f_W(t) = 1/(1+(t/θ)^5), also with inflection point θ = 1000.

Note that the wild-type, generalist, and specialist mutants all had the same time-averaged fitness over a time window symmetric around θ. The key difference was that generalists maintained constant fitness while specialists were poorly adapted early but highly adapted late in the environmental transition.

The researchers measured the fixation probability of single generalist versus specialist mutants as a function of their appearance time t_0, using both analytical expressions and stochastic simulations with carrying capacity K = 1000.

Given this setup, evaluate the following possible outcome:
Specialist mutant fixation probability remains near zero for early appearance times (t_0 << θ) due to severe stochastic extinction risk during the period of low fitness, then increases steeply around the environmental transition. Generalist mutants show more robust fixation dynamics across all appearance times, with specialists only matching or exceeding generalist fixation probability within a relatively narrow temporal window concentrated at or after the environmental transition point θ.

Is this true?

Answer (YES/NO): NO